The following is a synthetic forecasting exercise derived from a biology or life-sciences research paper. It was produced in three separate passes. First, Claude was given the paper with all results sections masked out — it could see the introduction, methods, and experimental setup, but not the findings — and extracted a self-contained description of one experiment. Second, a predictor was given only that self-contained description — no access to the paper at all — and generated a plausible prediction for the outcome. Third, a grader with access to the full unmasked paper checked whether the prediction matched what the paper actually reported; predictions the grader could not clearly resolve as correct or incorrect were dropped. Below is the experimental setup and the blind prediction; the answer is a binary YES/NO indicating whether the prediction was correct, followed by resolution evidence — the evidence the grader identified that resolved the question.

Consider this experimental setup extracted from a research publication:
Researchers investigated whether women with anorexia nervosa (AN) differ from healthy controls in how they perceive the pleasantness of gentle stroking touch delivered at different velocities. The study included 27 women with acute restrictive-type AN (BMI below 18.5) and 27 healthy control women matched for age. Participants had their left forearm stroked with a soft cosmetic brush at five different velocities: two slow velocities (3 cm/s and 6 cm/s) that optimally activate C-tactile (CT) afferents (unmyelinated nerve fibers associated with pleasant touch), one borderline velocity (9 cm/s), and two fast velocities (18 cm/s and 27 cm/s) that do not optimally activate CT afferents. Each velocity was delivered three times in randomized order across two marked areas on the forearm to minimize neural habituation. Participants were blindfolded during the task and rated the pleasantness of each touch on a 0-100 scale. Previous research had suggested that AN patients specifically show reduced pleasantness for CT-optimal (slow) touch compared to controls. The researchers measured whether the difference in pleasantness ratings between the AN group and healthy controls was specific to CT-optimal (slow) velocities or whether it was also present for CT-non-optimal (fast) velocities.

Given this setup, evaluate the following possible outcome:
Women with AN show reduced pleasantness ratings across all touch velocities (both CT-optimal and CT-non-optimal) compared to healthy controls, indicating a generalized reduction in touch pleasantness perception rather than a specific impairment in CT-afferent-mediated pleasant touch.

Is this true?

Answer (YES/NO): YES